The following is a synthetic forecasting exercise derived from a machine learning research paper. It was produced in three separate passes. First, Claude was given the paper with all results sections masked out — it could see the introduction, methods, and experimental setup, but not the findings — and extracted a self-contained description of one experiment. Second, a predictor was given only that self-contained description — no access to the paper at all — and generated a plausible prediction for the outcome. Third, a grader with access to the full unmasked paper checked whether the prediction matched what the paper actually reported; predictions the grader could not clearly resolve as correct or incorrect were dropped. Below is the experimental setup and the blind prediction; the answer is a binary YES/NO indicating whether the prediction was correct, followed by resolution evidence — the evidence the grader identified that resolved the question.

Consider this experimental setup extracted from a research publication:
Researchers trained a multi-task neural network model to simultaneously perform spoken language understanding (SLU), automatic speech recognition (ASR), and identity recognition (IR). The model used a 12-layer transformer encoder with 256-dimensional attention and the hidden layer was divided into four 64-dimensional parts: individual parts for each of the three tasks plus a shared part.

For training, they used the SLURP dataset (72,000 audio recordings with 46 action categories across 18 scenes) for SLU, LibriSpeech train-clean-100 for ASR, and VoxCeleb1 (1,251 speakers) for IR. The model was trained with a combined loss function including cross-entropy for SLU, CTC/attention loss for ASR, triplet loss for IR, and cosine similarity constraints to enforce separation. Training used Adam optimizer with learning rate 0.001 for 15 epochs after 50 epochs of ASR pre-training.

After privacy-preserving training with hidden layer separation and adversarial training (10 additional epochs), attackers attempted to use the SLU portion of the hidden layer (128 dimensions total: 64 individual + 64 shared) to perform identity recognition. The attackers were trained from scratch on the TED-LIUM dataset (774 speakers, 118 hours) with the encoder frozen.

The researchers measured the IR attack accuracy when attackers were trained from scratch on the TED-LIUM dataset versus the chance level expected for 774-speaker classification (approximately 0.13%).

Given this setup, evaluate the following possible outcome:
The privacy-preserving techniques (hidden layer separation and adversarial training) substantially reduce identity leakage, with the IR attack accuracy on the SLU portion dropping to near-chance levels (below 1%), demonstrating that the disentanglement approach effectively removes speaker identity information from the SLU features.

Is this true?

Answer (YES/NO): NO